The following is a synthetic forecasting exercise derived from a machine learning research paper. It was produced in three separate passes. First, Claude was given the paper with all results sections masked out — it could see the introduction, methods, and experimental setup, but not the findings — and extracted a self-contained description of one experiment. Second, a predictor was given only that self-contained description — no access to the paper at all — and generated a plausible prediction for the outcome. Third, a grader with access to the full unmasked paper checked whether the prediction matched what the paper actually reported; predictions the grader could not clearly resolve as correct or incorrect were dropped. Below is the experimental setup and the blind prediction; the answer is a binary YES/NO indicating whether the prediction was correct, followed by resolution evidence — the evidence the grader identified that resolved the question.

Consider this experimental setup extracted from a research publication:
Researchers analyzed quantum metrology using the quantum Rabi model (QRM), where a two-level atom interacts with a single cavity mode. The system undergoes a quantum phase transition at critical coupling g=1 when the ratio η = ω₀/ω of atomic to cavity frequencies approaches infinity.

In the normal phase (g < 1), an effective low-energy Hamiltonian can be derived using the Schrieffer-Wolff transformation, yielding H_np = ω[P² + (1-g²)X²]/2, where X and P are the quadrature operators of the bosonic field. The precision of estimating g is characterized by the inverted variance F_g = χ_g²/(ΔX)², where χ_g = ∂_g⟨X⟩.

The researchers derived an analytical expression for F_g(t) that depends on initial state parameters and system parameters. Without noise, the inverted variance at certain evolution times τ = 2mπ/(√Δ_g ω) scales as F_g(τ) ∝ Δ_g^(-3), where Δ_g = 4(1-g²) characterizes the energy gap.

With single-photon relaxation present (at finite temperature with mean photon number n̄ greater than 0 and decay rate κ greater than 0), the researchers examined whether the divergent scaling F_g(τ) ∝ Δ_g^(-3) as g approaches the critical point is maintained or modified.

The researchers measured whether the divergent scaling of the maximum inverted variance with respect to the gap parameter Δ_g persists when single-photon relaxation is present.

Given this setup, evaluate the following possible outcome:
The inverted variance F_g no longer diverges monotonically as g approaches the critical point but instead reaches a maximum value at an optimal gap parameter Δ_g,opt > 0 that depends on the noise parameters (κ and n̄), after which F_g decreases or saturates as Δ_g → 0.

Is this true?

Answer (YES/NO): NO